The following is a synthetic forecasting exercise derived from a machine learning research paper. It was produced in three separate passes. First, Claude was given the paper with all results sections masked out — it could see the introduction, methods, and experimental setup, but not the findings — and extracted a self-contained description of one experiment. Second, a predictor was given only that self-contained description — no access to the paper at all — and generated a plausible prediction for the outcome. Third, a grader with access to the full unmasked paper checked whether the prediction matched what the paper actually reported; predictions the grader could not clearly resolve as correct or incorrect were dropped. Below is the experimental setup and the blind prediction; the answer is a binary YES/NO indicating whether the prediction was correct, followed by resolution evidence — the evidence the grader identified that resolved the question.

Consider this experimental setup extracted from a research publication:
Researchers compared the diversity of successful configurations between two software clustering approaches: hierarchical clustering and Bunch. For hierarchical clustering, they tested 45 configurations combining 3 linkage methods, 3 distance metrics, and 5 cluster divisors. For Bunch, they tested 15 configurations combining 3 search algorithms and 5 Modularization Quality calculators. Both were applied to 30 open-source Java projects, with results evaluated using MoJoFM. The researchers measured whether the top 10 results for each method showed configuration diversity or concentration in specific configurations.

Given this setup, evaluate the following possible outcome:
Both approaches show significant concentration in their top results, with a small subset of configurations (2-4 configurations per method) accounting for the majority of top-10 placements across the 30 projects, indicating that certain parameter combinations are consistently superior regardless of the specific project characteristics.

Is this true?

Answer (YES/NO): NO